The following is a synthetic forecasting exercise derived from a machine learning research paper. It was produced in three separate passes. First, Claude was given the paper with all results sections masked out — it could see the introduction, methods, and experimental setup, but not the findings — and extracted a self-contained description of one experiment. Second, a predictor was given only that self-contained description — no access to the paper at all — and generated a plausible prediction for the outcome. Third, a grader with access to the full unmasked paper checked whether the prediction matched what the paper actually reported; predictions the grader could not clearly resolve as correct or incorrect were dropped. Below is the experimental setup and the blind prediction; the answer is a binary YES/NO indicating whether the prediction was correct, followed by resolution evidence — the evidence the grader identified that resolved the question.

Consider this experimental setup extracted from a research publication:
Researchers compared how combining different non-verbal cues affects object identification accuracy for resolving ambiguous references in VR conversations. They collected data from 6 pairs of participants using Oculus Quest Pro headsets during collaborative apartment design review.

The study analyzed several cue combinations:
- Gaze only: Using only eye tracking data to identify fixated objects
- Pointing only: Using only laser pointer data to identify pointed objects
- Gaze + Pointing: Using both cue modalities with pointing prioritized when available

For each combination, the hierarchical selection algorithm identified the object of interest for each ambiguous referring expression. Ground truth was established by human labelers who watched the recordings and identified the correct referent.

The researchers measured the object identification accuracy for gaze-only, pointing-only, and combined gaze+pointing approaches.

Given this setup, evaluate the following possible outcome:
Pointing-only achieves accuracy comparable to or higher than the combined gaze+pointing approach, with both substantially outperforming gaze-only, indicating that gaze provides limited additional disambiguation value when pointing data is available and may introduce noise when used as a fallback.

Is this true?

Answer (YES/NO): YES